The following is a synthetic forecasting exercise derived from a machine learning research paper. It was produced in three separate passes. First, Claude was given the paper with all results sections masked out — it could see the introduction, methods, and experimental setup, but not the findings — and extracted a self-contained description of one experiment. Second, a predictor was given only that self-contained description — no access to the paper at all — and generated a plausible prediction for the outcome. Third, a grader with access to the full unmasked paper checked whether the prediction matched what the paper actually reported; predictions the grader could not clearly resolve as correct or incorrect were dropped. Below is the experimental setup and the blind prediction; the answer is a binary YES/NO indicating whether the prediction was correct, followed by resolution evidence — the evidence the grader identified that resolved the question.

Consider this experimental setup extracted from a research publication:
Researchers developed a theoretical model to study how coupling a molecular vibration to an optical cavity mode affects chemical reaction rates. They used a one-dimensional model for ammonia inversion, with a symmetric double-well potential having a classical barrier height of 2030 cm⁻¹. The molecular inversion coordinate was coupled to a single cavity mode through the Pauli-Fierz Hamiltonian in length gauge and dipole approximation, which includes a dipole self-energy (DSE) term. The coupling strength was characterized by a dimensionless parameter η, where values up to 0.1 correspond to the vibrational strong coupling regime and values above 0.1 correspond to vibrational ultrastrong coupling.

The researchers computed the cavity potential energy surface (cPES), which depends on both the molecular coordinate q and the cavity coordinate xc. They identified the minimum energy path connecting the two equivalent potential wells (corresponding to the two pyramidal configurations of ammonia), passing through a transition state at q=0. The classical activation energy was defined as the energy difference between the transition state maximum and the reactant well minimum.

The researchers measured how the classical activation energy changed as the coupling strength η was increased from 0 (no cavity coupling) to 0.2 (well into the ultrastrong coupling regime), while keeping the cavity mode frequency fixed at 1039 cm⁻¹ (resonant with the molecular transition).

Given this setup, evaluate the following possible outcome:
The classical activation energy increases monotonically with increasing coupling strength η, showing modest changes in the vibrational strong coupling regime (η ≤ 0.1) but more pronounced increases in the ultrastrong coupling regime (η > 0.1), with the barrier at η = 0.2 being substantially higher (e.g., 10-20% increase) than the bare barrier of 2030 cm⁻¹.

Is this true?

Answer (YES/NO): NO